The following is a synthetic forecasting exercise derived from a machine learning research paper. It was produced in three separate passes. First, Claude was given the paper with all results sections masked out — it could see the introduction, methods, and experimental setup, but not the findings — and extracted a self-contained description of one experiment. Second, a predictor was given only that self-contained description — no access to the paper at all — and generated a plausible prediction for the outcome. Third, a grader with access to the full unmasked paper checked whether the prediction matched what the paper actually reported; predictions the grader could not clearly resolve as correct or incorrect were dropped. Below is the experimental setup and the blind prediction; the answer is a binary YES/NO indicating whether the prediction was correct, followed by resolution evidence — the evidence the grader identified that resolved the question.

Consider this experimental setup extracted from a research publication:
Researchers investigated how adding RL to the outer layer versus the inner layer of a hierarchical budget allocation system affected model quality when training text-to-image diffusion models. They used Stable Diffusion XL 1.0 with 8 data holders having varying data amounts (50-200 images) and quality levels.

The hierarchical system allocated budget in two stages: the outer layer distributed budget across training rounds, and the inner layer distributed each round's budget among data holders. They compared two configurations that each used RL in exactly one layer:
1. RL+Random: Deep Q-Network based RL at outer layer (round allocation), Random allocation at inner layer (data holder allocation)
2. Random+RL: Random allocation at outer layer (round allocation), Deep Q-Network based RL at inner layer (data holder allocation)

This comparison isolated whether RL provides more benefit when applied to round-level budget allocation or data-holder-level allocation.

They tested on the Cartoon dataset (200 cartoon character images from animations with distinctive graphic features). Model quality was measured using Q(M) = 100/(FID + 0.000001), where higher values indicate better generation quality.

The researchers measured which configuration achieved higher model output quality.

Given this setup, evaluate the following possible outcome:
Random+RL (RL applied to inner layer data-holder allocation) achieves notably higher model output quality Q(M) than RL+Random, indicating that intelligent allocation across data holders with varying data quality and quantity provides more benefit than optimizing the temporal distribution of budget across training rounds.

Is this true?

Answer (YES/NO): NO